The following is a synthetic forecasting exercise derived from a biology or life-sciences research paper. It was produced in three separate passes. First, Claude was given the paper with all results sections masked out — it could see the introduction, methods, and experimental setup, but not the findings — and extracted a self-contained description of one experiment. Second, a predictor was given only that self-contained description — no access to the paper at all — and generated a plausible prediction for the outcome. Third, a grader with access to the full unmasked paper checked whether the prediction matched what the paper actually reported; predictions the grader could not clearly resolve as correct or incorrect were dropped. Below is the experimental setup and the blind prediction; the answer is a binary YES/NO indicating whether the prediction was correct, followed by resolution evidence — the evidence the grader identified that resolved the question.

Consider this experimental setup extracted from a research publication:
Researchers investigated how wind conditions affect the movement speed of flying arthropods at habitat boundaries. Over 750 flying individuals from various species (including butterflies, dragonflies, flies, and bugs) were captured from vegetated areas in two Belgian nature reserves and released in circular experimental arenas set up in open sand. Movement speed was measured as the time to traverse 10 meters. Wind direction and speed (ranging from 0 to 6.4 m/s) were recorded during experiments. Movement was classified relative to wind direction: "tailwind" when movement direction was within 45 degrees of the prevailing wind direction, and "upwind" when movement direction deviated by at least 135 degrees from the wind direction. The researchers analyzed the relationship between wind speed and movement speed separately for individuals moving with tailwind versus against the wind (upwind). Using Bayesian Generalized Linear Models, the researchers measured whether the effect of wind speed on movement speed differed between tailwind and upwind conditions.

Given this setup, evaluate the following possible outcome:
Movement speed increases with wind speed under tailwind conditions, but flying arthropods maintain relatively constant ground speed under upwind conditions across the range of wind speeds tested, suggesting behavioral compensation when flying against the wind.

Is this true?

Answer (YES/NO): YES